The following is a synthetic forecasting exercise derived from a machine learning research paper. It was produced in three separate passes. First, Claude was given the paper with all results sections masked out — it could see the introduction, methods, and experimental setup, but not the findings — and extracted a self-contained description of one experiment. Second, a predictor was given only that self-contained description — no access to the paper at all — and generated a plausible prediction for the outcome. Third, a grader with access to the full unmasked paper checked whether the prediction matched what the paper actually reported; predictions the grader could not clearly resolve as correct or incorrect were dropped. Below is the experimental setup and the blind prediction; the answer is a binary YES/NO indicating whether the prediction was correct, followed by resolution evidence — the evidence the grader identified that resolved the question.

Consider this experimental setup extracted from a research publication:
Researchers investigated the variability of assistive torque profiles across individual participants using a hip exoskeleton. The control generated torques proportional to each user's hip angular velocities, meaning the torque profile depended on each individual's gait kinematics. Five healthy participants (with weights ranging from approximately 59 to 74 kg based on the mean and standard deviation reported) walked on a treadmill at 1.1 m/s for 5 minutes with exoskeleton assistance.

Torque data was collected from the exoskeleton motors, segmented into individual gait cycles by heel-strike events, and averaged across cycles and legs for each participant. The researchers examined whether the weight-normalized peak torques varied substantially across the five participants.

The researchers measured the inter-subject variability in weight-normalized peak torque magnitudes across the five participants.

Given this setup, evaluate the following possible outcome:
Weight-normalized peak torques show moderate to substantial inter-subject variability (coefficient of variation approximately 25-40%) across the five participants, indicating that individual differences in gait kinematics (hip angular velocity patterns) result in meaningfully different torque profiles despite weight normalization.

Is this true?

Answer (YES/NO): NO